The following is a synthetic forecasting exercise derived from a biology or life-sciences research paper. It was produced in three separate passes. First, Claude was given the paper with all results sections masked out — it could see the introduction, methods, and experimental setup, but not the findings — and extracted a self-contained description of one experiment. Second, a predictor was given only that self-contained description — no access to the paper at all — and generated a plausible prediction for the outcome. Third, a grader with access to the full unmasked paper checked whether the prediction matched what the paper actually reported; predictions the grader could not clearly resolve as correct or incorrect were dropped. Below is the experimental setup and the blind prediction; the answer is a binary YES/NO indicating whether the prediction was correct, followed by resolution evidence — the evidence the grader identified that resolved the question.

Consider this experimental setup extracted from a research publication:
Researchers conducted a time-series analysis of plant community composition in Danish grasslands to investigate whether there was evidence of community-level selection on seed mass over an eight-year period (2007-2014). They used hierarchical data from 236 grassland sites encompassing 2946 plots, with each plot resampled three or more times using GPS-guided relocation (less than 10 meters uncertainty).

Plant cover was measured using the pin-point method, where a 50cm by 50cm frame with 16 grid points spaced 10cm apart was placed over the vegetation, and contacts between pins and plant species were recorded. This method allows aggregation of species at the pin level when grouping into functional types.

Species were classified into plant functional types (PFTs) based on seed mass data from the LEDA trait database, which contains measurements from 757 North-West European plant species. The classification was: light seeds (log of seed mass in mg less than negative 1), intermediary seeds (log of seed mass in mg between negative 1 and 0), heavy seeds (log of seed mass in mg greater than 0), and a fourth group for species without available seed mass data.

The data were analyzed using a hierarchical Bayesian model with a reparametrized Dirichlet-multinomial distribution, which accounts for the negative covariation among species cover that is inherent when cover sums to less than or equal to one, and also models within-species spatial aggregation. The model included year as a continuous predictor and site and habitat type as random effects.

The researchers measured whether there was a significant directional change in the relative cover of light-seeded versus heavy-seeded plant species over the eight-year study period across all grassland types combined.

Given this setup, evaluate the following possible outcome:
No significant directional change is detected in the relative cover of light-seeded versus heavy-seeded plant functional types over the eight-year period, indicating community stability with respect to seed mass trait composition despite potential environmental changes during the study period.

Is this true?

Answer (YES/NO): NO